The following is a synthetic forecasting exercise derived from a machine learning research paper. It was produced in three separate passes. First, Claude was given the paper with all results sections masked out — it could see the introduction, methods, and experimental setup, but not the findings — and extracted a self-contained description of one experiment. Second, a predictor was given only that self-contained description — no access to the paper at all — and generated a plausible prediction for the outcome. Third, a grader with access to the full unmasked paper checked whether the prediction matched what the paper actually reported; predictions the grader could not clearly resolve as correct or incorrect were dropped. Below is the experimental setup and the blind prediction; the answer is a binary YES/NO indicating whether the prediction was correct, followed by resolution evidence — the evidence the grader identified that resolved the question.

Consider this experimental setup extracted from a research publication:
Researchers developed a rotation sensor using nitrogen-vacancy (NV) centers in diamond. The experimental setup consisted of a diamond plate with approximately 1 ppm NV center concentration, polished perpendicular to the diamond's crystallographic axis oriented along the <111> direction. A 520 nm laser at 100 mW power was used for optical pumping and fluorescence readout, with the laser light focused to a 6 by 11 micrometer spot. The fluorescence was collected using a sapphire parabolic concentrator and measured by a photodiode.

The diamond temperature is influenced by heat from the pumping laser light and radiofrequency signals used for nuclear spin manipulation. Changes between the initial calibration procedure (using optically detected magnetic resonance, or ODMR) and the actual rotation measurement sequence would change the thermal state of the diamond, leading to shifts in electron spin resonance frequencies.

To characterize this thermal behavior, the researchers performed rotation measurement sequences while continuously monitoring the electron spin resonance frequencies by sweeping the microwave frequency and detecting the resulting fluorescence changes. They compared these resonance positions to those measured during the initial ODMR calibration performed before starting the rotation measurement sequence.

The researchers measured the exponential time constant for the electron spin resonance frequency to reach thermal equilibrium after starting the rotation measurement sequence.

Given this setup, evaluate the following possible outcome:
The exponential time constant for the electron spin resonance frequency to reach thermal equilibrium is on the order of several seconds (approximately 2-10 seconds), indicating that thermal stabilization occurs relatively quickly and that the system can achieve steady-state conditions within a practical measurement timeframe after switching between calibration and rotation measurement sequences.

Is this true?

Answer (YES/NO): NO